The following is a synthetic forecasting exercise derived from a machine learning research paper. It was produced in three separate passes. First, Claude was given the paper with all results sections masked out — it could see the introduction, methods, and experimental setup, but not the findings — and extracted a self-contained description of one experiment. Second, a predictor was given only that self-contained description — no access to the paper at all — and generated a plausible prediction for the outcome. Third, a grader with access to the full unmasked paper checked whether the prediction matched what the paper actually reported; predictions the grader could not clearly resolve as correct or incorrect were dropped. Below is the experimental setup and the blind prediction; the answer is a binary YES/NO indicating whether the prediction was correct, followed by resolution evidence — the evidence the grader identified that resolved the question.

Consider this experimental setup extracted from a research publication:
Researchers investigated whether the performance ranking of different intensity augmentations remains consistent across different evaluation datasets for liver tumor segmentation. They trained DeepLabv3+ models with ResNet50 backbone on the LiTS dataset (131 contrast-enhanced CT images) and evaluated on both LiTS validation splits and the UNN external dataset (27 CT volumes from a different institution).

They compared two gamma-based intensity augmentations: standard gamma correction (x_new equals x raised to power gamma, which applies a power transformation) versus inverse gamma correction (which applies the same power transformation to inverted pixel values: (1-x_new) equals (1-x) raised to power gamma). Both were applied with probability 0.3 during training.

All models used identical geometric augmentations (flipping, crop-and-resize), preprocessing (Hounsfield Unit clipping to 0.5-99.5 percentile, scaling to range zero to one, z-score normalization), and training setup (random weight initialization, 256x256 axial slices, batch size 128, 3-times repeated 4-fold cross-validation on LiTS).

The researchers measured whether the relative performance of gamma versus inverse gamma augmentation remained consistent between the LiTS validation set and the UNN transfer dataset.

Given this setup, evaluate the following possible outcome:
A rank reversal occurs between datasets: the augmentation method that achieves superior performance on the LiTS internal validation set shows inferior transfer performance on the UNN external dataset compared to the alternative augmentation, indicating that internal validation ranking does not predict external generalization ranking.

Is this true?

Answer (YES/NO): NO